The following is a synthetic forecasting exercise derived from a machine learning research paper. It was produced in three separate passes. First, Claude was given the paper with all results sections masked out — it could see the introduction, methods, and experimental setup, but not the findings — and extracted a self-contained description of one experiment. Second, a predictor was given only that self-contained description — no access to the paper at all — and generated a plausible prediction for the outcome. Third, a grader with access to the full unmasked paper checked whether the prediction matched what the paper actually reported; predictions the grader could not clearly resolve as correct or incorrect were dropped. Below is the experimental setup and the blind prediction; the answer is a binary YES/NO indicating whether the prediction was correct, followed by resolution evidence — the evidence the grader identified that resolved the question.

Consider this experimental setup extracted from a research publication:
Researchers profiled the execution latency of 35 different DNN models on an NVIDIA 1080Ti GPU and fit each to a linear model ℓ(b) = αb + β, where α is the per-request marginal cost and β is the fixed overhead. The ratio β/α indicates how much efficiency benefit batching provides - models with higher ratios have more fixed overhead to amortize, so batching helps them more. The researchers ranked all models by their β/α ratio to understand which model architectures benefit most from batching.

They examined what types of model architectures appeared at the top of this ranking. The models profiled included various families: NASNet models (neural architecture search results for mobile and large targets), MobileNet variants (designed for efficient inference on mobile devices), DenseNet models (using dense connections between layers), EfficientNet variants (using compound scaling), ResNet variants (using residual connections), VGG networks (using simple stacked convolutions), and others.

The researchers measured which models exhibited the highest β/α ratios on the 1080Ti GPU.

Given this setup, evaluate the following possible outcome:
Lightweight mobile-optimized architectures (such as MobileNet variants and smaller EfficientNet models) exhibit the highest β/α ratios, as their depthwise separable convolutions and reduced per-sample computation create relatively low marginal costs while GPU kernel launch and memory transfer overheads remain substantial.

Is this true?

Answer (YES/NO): NO